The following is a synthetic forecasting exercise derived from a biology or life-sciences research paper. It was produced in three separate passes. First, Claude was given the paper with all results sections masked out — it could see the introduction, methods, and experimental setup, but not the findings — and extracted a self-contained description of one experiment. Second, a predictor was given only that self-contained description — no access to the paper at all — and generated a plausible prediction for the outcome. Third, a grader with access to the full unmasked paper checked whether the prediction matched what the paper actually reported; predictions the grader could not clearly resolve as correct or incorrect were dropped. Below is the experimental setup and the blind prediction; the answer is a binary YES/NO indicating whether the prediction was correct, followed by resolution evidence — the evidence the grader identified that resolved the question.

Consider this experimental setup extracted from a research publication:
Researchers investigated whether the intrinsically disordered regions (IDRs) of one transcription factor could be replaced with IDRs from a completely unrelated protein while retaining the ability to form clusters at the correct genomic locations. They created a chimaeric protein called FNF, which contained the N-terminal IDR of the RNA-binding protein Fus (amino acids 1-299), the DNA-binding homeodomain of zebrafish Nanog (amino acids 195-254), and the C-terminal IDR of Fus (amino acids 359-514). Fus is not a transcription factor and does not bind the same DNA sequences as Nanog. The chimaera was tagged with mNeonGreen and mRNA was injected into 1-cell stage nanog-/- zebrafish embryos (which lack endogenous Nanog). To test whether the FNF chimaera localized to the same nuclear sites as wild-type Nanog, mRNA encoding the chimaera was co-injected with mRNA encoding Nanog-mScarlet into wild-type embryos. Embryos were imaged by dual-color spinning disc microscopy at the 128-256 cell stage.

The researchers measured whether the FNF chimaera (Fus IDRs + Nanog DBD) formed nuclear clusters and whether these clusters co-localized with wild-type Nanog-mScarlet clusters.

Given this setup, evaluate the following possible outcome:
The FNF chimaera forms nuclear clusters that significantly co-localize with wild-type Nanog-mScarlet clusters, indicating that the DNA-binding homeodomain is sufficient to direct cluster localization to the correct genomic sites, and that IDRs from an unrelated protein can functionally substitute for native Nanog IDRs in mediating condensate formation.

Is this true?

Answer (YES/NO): YES